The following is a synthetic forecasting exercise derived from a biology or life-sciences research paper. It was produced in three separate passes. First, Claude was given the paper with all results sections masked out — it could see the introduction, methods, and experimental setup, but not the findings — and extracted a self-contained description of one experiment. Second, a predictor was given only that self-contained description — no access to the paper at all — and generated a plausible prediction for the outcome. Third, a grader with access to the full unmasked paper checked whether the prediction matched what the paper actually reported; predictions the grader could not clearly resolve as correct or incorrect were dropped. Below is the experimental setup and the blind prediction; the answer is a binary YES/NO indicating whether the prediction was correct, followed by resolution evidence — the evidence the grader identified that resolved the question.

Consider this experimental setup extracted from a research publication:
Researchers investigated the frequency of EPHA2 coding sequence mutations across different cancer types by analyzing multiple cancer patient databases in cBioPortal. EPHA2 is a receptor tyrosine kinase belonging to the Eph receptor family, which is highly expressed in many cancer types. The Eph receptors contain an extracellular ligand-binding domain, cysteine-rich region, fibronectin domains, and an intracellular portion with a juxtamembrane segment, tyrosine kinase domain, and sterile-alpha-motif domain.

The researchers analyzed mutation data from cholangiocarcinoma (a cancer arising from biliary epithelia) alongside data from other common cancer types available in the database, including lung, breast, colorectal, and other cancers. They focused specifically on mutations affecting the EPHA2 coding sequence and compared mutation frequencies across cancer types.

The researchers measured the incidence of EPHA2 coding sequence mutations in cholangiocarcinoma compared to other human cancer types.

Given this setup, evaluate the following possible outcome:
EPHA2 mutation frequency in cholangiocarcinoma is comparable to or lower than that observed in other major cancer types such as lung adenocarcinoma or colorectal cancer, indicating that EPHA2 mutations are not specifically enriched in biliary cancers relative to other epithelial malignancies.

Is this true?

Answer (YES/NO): NO